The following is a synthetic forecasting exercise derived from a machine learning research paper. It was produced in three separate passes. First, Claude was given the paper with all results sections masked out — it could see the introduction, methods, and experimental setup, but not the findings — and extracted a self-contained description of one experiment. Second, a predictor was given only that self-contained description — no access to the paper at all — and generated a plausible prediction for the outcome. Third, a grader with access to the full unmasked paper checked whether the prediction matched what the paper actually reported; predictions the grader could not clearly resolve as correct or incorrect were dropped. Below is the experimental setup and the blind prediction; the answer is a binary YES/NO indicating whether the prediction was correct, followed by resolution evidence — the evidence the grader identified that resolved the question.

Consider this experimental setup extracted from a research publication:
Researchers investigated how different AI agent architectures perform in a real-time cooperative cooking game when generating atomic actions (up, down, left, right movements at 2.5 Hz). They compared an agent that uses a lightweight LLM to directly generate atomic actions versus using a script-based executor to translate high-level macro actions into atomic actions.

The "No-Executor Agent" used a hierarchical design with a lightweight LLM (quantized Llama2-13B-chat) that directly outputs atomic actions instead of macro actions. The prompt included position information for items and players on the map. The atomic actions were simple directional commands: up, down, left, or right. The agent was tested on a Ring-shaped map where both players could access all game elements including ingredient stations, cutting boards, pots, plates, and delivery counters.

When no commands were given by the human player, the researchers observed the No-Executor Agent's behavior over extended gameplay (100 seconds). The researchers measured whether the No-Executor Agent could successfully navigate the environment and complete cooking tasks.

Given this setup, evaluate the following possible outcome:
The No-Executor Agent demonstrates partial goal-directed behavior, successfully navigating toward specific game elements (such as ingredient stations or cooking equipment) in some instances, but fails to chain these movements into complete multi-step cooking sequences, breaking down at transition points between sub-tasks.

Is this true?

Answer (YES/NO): NO